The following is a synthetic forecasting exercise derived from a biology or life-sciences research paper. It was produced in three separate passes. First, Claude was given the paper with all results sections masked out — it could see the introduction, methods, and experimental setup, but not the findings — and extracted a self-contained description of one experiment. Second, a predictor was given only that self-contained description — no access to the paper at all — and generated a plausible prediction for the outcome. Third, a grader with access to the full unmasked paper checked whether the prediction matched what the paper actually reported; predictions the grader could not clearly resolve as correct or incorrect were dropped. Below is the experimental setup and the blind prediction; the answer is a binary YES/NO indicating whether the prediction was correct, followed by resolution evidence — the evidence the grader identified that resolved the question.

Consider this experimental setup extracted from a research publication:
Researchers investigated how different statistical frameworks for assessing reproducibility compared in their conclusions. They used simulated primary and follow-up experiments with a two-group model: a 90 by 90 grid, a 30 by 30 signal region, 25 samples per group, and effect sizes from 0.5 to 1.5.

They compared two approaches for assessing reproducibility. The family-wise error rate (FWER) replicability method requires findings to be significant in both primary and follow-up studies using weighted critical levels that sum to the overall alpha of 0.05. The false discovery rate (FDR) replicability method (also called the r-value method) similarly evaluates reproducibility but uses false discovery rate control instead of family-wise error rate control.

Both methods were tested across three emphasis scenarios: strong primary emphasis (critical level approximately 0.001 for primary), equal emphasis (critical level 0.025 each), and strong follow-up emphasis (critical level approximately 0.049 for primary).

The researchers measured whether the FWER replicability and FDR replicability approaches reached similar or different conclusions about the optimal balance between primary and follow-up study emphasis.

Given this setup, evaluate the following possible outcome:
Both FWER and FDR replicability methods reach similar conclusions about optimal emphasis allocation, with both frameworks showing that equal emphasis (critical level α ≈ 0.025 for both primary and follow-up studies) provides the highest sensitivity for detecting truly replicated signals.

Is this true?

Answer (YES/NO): YES